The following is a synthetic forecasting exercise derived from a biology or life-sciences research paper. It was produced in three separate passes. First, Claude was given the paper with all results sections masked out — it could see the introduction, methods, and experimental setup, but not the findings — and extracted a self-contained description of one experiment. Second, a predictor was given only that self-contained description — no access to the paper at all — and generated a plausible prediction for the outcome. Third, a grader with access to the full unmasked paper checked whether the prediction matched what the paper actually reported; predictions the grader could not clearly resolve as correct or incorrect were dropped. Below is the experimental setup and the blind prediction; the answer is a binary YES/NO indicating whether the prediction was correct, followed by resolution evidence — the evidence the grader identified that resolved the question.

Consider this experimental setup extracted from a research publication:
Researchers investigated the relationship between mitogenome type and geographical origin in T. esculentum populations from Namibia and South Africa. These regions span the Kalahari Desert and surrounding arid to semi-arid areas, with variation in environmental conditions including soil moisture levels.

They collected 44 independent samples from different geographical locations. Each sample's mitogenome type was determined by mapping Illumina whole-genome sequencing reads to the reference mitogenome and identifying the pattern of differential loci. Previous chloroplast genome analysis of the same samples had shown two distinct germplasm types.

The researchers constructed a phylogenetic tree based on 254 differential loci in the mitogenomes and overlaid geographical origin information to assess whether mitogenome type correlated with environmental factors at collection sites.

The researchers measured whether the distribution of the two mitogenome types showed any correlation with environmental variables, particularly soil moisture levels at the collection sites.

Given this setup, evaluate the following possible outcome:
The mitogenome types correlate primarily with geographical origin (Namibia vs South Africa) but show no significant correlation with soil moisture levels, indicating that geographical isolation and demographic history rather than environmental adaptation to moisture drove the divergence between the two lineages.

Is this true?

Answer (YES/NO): NO